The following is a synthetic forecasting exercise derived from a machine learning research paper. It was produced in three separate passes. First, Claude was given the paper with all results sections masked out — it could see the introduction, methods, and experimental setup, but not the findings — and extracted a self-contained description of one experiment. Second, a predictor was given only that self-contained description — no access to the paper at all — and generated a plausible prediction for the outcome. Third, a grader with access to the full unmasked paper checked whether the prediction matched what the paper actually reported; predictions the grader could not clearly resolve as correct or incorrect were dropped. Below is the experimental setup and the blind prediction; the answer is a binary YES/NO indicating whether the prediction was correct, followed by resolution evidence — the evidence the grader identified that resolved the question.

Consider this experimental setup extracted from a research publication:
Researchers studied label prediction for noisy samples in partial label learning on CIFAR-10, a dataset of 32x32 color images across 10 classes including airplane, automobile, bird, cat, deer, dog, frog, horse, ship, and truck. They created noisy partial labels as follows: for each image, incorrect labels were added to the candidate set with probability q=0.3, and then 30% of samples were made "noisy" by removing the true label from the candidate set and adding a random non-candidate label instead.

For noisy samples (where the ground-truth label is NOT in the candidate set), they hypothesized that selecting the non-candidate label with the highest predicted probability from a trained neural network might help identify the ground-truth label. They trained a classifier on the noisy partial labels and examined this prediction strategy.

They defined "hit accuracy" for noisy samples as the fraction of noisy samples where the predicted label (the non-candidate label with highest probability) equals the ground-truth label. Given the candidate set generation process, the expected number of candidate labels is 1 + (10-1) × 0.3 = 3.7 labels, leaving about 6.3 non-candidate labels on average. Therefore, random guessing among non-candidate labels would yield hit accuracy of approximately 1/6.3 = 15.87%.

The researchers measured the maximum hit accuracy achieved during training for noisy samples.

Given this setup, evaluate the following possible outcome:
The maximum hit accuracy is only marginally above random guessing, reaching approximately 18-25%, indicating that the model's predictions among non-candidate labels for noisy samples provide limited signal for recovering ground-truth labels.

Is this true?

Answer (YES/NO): NO